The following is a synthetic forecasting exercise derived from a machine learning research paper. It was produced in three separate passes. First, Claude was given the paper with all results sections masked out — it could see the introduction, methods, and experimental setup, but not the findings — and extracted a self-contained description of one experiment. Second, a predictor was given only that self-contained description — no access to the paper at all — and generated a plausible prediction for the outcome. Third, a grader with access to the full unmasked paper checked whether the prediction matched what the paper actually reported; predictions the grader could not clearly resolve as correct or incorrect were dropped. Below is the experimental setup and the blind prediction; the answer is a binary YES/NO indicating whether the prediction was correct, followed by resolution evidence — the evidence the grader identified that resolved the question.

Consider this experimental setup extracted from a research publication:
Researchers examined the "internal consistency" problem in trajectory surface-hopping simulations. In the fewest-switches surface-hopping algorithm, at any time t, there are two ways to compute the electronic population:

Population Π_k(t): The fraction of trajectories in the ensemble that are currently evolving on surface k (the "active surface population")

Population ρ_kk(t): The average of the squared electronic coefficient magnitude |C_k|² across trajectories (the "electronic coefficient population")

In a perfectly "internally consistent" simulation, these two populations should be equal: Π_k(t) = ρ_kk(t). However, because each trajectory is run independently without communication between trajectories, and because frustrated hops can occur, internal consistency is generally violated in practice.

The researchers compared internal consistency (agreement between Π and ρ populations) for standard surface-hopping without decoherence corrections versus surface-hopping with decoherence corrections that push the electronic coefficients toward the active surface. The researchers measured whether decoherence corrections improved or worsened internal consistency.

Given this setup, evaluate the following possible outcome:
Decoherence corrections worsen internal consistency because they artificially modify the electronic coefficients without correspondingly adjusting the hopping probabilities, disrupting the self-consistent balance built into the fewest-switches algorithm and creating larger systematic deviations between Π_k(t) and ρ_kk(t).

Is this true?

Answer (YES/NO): NO